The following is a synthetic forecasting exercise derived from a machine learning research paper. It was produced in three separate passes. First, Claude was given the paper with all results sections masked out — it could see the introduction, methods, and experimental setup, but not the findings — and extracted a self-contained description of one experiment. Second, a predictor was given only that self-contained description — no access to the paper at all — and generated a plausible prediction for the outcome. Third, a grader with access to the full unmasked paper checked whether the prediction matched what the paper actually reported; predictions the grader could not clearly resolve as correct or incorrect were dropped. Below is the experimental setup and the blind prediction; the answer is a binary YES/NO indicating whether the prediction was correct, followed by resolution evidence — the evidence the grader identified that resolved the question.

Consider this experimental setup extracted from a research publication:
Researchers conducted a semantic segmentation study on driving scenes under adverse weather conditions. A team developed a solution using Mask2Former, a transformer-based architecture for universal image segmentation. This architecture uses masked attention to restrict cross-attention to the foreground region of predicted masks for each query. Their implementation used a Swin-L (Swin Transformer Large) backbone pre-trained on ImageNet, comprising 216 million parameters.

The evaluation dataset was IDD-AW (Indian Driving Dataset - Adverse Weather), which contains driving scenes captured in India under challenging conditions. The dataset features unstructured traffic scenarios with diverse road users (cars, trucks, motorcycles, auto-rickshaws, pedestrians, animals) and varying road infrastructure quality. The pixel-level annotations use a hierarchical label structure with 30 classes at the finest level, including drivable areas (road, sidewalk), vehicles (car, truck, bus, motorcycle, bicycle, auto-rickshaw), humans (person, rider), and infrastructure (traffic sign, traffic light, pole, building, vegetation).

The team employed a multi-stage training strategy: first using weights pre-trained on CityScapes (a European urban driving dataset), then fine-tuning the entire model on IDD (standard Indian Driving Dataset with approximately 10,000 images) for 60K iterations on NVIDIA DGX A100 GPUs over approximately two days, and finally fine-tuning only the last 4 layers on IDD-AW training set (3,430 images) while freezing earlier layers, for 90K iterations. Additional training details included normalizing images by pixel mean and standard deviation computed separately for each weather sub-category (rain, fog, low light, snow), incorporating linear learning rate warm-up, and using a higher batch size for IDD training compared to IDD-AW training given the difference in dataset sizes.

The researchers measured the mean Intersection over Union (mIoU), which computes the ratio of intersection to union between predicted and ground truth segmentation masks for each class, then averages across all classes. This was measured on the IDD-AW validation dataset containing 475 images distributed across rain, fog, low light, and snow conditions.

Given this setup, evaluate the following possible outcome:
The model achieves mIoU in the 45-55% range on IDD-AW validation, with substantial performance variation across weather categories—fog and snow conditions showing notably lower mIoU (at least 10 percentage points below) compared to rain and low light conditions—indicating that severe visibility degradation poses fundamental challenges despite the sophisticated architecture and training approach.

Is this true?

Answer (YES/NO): NO